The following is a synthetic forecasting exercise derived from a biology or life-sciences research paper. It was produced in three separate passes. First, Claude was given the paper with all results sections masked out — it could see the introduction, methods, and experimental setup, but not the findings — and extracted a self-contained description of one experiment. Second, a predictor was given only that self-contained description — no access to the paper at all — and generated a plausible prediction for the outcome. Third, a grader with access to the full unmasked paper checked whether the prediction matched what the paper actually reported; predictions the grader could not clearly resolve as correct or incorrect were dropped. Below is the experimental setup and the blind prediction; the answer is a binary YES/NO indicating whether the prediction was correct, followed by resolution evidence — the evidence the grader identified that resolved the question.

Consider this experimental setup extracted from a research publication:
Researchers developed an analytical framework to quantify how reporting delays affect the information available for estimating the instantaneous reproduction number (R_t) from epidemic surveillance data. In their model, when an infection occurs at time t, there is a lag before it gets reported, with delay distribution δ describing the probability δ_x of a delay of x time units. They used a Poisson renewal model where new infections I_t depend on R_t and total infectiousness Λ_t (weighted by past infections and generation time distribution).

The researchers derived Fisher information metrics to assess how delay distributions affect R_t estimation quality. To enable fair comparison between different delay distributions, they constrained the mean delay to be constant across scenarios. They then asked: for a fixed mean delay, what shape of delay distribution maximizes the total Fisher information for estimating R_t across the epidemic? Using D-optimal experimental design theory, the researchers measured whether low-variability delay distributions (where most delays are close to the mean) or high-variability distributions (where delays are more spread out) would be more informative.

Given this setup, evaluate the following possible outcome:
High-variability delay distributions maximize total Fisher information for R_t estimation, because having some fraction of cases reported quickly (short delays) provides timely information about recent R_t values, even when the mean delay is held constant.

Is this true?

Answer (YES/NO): YES